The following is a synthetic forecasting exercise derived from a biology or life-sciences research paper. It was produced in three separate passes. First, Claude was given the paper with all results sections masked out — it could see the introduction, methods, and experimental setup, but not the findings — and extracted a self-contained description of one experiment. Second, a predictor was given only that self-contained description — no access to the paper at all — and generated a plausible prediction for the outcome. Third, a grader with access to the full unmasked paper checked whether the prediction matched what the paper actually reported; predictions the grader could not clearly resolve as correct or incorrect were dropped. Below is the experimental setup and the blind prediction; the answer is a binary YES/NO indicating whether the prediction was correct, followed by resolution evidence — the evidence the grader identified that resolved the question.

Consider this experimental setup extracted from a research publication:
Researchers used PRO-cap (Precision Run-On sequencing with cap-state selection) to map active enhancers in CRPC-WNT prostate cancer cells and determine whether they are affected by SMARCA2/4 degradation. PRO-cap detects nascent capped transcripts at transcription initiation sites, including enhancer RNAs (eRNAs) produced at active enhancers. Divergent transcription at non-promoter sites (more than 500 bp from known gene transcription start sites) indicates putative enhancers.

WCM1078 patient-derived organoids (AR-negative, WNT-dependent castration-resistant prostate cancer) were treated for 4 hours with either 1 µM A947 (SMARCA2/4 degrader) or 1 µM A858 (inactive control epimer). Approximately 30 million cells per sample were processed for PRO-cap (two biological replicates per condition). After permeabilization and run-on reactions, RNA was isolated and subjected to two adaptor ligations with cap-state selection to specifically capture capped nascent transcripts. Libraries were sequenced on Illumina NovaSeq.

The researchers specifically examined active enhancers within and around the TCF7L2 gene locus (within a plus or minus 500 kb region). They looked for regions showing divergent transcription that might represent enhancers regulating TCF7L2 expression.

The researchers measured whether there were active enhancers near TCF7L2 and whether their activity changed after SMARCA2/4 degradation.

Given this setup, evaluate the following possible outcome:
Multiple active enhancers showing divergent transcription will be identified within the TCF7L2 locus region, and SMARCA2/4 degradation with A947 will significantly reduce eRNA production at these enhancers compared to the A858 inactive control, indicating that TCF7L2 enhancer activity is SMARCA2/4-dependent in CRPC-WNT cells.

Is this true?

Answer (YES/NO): YES